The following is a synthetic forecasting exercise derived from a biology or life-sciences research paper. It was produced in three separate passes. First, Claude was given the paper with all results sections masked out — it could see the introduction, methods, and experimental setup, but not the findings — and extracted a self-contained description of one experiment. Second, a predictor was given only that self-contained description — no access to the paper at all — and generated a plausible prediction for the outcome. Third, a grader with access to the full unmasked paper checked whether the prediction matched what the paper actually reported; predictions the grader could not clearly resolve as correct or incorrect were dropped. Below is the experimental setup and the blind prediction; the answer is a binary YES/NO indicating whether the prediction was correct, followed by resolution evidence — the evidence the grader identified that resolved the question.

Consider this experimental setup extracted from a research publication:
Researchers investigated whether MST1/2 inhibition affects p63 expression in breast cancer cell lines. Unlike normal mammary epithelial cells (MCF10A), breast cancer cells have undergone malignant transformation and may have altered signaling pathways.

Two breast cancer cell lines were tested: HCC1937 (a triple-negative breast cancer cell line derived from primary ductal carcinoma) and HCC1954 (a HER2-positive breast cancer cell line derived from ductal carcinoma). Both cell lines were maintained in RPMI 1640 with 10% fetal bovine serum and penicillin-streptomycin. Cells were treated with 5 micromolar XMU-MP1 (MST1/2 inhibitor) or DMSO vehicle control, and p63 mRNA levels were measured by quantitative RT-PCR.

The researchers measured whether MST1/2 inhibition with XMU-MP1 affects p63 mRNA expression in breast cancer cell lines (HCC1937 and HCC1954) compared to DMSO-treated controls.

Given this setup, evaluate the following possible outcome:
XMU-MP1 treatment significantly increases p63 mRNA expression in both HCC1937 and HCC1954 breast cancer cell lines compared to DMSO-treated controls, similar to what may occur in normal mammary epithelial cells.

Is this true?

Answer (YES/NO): NO